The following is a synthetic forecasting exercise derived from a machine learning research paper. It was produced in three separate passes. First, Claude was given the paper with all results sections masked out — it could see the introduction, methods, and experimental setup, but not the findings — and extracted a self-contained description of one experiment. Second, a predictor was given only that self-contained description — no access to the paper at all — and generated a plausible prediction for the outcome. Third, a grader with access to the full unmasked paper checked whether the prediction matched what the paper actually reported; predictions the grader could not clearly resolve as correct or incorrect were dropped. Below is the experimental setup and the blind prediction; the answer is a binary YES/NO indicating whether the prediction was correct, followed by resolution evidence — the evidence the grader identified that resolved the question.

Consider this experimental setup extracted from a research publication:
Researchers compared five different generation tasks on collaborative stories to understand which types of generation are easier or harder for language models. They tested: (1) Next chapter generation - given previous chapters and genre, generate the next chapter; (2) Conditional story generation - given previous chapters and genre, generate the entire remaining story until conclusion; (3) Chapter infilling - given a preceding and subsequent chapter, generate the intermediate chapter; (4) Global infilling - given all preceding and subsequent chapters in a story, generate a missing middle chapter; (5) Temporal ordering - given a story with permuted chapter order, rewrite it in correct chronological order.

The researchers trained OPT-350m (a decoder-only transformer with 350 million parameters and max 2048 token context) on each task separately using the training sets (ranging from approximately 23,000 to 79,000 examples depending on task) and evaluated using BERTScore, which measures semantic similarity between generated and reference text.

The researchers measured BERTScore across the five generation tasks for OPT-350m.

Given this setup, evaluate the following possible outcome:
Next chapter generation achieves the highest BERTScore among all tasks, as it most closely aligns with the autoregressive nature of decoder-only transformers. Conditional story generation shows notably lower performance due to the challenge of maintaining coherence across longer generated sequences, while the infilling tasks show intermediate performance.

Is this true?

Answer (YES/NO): NO